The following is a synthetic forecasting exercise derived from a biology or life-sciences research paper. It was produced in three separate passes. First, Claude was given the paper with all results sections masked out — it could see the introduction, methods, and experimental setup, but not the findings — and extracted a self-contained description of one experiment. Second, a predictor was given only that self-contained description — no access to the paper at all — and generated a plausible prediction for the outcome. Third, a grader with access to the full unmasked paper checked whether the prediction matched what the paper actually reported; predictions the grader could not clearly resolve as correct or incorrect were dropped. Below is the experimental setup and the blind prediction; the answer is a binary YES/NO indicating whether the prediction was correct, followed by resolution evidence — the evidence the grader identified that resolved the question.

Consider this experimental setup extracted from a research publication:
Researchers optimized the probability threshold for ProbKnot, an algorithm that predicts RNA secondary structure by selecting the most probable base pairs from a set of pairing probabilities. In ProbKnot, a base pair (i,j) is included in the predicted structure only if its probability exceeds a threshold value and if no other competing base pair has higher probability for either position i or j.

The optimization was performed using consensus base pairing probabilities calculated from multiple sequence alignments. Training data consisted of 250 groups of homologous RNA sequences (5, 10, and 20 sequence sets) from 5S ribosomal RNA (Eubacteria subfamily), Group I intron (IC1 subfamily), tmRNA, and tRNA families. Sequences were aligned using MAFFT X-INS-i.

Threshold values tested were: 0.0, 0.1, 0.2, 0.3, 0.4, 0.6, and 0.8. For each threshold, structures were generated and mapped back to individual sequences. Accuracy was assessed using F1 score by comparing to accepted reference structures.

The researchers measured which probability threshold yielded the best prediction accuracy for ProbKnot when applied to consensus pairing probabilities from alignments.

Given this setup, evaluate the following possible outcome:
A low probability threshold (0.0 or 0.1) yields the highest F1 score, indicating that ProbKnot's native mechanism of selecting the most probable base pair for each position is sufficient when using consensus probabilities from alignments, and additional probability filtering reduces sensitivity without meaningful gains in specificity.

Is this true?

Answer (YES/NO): YES